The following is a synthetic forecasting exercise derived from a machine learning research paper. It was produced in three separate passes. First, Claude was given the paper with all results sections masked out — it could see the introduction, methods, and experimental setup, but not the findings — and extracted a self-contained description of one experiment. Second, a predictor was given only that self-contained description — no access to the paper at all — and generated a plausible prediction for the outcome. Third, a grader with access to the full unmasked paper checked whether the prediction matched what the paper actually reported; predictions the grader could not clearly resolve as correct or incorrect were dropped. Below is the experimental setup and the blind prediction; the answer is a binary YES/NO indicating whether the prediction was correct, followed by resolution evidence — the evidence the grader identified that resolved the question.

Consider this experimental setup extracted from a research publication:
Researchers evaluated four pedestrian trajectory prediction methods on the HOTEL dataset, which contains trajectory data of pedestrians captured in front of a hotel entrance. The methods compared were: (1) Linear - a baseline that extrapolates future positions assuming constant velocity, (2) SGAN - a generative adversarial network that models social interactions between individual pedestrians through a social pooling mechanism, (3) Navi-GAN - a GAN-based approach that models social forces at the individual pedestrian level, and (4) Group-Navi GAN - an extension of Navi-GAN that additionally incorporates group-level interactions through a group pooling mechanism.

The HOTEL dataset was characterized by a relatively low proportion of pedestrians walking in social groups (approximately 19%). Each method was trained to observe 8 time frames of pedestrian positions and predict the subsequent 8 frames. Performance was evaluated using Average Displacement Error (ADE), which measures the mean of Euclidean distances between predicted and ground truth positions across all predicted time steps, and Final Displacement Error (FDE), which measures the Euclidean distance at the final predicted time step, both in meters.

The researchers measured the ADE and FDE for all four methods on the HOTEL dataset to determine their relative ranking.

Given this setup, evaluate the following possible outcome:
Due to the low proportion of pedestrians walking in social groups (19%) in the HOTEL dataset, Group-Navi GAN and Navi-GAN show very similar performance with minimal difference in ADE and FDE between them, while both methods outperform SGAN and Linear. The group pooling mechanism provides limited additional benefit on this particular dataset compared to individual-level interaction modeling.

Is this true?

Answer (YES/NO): NO